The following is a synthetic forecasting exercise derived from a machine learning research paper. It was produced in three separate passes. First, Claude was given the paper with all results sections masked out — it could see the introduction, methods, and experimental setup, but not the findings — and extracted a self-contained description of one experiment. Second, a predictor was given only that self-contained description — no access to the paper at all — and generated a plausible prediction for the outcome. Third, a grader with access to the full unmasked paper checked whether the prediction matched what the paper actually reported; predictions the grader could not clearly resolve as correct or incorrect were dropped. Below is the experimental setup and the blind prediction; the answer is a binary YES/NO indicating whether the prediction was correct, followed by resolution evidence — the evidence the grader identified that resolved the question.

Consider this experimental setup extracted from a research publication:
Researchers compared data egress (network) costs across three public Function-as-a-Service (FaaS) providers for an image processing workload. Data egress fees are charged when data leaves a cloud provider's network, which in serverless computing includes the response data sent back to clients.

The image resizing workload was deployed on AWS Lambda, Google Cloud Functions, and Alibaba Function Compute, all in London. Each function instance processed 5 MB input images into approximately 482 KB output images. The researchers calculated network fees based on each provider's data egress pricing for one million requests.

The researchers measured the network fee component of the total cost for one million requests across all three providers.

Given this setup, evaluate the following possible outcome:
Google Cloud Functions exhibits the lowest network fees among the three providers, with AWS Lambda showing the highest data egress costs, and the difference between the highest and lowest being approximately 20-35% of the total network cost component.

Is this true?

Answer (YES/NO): NO